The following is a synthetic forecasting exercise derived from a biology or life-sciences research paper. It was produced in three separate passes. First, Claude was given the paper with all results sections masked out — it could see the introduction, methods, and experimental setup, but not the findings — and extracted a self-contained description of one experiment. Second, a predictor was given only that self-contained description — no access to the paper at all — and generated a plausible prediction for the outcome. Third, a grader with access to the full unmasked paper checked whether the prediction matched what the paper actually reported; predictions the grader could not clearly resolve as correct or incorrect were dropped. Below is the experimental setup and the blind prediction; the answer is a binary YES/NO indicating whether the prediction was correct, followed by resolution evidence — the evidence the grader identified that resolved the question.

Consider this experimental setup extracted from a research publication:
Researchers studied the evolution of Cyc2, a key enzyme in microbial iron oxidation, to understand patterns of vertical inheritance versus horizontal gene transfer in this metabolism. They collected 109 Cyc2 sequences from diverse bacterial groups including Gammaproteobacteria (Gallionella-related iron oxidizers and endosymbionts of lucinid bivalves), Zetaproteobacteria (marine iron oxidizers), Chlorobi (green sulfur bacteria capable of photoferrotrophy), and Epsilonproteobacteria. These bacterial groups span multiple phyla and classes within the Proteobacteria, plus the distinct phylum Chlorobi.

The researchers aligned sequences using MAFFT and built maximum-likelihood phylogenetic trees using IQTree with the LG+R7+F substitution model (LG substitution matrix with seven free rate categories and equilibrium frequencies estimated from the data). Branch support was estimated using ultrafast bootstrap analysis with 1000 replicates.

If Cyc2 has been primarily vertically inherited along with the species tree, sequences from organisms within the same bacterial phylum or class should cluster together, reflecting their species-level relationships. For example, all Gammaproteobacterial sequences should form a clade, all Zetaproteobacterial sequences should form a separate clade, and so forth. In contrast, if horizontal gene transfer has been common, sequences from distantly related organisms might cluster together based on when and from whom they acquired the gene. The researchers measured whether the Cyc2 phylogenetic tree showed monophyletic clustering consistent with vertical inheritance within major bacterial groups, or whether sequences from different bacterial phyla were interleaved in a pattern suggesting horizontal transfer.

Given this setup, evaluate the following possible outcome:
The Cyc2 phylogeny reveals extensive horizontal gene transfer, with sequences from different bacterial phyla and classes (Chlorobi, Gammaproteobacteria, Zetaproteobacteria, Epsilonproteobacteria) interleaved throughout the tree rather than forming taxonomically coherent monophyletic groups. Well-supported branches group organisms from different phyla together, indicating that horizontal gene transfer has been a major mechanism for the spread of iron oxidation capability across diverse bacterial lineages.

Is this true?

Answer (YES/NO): YES